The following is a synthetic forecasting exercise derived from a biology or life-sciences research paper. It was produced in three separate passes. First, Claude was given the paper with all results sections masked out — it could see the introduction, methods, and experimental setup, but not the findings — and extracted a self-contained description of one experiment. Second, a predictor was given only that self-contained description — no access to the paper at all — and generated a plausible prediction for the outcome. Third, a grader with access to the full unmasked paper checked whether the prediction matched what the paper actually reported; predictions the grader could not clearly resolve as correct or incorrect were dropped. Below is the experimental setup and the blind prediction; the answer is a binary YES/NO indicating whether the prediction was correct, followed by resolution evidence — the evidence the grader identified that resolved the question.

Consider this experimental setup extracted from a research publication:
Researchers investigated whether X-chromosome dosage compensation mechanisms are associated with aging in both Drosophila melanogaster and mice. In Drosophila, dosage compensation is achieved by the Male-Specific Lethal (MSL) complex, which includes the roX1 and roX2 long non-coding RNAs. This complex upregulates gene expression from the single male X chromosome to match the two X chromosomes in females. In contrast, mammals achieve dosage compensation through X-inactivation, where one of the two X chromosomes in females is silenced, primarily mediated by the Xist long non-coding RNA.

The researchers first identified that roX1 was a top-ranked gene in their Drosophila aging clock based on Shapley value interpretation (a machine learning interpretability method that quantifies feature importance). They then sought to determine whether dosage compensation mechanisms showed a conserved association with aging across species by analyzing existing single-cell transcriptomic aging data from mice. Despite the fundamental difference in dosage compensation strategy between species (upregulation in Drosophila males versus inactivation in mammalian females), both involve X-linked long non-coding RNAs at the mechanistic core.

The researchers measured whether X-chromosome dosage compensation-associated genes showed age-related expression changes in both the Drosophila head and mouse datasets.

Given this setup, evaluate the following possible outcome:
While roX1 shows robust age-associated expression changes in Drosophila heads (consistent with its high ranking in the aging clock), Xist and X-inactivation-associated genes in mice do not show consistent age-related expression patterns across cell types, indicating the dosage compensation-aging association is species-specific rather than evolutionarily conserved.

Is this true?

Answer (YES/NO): NO